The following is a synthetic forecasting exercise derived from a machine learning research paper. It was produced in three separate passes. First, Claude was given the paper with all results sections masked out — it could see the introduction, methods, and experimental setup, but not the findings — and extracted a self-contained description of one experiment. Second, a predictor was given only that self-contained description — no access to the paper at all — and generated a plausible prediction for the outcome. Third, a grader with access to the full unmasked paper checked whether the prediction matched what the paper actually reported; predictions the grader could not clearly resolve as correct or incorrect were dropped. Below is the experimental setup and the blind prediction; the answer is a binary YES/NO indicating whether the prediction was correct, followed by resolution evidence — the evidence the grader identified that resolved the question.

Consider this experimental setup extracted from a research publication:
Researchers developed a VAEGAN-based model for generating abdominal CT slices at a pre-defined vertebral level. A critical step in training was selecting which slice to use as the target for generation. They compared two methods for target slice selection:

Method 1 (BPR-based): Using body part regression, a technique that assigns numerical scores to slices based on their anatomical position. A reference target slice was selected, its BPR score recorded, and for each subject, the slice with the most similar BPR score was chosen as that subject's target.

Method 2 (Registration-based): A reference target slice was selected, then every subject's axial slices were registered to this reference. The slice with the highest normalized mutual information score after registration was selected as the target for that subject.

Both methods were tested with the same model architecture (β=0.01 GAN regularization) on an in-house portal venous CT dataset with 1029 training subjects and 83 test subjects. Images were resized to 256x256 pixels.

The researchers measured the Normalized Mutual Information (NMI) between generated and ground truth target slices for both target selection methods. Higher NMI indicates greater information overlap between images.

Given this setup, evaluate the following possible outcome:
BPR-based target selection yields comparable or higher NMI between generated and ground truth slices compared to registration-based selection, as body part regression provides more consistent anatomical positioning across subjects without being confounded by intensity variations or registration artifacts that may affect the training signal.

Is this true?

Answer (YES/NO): NO